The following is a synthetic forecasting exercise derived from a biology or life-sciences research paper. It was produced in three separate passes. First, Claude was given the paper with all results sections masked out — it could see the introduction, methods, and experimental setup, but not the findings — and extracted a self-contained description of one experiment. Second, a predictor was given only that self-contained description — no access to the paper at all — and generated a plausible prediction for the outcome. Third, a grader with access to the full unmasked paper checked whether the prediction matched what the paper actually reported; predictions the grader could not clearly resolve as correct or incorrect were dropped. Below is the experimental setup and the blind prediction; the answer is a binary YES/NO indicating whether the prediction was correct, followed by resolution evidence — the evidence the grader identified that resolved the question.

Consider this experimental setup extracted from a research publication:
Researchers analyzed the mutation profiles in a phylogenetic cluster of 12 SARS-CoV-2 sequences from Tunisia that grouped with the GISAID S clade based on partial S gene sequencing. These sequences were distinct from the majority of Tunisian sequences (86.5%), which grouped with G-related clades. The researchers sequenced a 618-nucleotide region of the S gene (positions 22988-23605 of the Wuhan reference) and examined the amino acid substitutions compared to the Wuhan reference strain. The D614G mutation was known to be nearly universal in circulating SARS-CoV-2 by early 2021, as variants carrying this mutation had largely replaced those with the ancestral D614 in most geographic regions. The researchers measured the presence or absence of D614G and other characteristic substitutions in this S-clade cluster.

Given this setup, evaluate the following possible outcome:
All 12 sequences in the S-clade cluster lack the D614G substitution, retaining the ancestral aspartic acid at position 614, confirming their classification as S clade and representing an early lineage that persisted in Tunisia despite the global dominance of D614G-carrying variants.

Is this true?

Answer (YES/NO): YES